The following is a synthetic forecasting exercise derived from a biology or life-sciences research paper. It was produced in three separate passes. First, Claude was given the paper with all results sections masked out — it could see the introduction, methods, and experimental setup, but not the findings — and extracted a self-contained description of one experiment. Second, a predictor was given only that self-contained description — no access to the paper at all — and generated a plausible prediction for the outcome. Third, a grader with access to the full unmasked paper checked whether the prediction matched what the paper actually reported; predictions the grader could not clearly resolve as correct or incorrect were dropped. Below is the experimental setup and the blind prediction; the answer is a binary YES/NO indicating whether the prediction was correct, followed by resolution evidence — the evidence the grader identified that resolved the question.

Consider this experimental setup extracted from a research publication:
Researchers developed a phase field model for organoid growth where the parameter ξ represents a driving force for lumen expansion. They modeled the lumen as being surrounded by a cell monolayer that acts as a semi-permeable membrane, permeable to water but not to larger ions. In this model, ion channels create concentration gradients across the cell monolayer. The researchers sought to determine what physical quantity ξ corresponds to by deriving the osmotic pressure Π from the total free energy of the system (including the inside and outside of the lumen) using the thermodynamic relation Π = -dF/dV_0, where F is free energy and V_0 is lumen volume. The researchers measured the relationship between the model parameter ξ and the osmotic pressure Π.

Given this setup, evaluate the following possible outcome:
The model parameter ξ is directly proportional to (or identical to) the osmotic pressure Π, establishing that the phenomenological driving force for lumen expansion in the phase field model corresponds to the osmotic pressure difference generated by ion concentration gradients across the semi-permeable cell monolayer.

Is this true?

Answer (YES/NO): YES